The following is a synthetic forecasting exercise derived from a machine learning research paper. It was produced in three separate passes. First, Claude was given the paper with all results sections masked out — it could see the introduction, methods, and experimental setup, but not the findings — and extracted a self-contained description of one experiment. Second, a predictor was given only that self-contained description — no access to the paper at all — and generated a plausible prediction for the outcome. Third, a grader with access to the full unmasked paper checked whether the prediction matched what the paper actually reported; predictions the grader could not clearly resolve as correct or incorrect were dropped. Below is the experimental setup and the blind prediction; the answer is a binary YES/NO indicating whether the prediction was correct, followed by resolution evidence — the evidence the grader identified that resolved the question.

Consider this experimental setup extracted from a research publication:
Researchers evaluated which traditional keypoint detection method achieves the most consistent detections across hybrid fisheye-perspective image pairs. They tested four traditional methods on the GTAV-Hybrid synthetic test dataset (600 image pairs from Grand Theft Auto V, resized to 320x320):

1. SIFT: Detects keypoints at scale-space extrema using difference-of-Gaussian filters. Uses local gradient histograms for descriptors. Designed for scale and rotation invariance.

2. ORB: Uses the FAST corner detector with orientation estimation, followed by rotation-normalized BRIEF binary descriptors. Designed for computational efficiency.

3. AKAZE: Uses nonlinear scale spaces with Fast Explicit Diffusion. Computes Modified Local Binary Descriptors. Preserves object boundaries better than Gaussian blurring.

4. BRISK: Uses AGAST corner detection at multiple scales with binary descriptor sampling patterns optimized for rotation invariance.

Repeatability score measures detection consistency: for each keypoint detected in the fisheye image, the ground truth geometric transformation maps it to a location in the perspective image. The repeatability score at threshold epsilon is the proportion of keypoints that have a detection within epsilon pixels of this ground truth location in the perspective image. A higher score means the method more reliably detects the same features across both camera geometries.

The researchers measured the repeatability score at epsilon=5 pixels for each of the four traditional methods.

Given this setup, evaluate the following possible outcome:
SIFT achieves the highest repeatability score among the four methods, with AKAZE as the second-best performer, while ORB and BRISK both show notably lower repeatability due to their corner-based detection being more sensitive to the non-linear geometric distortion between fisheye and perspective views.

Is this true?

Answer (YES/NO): NO